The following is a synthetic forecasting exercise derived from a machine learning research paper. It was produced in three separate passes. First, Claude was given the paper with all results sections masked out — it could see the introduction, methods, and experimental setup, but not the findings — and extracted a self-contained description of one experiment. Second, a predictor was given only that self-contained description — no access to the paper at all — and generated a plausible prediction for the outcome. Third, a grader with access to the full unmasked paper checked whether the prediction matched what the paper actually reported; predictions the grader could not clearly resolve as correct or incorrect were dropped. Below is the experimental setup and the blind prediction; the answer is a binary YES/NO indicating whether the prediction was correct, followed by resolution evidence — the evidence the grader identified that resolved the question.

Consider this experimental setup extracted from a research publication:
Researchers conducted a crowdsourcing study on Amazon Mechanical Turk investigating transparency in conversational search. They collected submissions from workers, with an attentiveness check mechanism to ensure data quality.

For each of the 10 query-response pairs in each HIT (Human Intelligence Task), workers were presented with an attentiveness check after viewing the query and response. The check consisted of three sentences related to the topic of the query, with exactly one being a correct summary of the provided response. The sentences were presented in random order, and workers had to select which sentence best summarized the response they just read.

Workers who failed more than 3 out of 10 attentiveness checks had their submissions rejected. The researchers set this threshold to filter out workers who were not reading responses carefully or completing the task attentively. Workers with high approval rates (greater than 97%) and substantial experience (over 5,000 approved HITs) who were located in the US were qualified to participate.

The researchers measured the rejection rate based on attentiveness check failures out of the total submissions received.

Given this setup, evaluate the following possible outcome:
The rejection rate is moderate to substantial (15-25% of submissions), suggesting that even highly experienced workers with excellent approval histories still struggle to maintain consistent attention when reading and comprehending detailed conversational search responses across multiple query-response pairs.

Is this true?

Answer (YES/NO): NO